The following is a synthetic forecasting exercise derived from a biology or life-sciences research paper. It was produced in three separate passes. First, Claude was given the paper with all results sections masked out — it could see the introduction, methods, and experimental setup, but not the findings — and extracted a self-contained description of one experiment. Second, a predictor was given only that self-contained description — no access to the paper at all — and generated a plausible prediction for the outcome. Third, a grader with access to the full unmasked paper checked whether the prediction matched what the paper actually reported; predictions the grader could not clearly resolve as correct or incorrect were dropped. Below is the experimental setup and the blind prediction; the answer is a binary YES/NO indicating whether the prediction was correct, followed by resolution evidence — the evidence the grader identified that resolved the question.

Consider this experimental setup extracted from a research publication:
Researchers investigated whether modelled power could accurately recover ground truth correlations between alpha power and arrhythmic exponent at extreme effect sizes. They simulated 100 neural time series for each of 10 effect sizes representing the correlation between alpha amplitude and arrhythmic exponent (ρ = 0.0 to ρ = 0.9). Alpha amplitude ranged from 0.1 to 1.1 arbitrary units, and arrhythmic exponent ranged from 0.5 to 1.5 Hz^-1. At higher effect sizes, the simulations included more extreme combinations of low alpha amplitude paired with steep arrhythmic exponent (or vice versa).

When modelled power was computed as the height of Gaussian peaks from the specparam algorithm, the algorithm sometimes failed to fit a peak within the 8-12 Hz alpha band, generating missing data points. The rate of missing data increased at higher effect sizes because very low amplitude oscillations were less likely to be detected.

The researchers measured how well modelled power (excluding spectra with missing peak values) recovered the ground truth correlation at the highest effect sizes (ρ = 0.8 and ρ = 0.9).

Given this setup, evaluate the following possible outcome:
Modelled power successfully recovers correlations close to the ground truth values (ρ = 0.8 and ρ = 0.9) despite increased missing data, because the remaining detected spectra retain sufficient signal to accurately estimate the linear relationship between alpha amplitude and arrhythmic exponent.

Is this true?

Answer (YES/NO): NO